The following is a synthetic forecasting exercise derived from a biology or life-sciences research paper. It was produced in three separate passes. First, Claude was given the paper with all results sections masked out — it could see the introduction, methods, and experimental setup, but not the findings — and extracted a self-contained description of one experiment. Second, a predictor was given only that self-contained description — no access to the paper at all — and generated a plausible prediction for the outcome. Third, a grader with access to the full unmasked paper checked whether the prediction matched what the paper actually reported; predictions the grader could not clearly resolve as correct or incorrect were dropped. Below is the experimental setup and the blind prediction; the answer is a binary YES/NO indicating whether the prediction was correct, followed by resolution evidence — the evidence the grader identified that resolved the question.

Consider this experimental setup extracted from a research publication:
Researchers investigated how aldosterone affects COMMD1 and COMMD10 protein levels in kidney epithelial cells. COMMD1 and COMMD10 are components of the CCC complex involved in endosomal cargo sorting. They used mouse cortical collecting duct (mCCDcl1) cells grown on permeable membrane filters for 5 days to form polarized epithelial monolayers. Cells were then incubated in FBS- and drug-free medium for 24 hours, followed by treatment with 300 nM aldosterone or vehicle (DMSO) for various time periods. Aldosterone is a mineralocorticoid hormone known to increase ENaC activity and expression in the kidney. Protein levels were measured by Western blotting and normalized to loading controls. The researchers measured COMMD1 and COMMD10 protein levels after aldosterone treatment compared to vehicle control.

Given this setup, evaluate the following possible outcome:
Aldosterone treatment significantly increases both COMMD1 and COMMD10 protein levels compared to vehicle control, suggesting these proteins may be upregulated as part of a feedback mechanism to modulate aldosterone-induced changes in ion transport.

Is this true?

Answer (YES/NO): NO